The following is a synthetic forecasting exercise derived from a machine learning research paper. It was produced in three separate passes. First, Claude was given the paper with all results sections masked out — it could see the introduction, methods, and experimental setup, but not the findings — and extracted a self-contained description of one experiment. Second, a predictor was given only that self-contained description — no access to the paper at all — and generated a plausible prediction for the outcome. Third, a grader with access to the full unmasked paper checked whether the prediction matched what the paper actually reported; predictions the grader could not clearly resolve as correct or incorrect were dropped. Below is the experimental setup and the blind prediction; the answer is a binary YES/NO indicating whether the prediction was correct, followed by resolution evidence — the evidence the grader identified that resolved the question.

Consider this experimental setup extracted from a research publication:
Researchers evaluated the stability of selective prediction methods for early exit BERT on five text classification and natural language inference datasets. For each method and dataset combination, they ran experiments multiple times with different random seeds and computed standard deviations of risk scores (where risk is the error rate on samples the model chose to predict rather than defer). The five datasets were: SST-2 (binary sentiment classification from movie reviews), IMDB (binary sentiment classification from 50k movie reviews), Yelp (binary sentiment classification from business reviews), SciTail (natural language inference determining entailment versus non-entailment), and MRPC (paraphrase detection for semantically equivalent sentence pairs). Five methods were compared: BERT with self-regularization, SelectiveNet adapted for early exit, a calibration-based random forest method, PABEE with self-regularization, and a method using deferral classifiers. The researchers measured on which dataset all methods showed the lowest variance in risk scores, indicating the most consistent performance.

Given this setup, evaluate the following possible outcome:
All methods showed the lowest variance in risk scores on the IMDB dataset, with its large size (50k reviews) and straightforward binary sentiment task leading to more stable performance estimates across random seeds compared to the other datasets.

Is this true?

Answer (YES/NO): NO